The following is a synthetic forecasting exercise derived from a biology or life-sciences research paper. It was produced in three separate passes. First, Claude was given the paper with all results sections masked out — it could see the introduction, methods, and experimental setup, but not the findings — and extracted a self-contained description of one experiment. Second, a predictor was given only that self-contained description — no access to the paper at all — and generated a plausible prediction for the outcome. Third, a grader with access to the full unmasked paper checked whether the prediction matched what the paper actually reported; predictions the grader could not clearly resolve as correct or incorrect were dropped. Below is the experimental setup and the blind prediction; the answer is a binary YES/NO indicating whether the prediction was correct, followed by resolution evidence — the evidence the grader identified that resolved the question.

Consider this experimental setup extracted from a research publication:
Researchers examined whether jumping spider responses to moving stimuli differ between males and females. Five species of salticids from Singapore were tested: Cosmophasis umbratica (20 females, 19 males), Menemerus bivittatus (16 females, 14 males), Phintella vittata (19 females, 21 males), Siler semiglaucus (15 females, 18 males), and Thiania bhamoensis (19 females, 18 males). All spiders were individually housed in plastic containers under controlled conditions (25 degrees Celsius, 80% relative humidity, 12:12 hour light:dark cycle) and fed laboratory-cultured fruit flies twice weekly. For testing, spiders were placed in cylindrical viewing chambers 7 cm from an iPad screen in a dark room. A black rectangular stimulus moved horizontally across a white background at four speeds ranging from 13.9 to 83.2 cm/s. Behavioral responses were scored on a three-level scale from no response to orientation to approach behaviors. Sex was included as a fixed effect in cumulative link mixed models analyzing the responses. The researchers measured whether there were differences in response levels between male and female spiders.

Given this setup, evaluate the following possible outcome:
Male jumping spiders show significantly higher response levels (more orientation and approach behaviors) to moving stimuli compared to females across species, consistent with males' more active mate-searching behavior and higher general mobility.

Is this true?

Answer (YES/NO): NO